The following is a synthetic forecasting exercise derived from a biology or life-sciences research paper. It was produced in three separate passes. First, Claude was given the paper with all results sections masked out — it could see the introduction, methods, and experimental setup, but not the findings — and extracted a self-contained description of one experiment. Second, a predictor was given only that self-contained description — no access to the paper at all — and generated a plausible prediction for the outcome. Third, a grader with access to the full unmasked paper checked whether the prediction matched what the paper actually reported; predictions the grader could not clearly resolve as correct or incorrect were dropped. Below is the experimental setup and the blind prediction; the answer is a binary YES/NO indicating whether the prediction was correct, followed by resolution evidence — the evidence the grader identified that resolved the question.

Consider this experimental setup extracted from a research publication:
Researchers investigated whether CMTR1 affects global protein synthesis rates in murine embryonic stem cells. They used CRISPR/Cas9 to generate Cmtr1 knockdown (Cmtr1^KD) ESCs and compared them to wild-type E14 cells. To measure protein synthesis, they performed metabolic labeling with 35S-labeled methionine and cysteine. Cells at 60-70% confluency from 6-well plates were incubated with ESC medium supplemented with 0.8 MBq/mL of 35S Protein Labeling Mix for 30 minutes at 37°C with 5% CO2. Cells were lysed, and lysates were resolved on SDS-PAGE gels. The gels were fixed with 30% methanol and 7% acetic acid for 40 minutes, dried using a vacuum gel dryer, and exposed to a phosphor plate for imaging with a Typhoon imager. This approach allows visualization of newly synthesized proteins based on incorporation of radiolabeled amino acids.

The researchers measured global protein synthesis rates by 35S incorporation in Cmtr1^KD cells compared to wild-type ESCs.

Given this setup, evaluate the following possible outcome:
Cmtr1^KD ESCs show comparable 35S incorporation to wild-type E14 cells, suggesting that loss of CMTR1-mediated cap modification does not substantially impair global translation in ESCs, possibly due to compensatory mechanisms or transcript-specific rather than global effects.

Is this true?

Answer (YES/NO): NO